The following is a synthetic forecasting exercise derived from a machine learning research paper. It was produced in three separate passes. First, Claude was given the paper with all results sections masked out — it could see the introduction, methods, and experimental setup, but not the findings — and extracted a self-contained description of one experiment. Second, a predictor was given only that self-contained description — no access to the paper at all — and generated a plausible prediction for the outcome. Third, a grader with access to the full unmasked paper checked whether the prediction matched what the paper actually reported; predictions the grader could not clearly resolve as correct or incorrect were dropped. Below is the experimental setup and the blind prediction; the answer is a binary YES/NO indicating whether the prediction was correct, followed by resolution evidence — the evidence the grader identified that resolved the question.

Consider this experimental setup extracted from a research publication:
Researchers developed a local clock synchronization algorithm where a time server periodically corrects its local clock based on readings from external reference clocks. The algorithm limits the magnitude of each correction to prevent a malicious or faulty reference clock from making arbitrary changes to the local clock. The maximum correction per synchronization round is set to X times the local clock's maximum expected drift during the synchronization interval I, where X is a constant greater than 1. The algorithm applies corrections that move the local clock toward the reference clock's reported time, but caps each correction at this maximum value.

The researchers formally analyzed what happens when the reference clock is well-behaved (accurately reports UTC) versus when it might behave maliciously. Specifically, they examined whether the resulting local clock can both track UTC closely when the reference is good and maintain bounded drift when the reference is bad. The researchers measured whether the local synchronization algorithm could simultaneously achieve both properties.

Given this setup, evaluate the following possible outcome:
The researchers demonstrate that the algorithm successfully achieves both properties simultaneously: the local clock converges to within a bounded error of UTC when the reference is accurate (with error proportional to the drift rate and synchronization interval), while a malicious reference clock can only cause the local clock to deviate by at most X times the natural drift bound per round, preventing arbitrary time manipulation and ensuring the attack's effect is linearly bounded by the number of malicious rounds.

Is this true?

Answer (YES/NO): YES